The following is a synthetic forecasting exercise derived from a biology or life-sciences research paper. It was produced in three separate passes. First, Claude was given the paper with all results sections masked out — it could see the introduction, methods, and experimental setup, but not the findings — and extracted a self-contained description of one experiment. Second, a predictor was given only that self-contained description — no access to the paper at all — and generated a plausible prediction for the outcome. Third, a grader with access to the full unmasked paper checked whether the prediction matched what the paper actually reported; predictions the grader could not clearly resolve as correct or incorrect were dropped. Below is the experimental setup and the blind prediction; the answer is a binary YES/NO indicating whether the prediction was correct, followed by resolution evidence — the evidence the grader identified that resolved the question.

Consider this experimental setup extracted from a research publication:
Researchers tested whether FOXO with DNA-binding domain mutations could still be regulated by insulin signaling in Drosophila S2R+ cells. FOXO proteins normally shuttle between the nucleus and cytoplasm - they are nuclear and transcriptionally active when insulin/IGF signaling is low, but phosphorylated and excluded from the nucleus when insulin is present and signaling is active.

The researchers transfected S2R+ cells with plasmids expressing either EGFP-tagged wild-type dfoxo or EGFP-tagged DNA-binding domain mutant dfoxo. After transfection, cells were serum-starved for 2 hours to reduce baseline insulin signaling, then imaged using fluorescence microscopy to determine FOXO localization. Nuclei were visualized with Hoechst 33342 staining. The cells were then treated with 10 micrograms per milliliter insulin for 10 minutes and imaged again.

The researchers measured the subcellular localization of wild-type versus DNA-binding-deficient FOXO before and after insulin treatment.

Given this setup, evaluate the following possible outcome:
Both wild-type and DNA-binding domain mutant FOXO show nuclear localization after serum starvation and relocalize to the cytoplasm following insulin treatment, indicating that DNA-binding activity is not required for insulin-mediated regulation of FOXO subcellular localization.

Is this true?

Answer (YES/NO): YES